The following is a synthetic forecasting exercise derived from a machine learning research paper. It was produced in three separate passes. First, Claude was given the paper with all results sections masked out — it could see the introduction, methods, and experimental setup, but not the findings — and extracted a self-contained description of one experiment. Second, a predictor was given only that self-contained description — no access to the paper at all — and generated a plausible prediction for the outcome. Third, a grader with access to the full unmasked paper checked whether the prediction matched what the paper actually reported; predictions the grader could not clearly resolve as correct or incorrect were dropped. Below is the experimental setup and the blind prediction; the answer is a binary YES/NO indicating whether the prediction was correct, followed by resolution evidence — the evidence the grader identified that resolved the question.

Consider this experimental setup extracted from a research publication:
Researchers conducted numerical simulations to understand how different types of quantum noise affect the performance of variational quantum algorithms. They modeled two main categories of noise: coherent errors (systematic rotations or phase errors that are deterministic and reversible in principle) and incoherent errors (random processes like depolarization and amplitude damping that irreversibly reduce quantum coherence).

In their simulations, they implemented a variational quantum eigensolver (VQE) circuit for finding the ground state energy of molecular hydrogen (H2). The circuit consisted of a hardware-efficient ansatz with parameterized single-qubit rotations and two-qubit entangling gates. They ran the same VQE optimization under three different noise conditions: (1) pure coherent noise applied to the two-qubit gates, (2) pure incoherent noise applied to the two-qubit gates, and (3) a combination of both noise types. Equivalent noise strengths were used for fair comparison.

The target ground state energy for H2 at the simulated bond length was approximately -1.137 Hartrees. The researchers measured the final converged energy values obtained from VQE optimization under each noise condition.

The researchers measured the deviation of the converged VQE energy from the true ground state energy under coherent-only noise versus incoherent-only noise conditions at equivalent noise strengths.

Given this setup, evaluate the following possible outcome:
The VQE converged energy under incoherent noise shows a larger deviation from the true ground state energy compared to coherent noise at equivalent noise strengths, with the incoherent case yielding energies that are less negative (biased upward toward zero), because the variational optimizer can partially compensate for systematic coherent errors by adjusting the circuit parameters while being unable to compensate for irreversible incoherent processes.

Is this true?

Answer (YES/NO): YES